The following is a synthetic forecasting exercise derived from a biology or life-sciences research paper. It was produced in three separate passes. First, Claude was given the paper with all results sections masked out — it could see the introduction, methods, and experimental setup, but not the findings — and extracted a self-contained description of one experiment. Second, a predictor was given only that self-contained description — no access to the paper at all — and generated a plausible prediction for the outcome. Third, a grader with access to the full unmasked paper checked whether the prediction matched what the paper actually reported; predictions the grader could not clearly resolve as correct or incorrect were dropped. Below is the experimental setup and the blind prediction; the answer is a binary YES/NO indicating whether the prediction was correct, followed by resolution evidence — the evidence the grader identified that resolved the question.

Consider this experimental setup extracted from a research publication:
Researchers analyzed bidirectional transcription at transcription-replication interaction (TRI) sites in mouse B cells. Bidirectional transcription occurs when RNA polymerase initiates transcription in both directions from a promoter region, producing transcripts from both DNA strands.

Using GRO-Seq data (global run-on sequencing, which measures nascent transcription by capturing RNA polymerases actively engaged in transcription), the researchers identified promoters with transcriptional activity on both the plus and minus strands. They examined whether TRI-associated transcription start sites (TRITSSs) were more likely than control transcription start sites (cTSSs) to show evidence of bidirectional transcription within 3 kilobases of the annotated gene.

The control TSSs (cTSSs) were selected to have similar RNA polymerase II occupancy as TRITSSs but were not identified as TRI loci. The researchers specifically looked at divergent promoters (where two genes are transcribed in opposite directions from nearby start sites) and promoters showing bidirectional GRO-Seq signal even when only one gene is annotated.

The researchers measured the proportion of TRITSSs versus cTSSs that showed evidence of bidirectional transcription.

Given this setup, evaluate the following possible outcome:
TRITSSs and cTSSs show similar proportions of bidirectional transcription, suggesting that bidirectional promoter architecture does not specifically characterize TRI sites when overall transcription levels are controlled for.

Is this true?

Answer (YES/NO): NO